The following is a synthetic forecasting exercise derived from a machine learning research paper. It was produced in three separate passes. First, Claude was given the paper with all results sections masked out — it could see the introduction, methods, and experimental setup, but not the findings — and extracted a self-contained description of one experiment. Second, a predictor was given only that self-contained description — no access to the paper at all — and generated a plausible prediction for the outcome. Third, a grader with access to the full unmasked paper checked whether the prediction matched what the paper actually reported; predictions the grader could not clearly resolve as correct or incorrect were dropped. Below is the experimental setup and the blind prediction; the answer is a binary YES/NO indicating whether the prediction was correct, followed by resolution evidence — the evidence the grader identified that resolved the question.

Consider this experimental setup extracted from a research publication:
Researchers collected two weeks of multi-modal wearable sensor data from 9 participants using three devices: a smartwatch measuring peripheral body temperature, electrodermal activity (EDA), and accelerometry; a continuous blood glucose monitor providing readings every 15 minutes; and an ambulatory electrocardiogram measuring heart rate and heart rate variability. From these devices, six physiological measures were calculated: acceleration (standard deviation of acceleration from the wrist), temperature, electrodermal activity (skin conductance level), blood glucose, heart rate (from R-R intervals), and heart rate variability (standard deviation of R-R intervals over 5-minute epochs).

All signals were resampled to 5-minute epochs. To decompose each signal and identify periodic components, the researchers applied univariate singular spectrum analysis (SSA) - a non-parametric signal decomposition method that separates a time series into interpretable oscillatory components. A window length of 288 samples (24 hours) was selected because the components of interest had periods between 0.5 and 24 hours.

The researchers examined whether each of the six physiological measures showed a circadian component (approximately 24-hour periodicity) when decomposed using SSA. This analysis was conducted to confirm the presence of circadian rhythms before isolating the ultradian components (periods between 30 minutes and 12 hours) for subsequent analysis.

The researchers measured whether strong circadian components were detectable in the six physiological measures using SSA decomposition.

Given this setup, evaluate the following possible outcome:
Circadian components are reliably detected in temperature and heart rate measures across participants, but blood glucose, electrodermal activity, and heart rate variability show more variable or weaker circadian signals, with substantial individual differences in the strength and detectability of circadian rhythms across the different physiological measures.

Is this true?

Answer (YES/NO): NO